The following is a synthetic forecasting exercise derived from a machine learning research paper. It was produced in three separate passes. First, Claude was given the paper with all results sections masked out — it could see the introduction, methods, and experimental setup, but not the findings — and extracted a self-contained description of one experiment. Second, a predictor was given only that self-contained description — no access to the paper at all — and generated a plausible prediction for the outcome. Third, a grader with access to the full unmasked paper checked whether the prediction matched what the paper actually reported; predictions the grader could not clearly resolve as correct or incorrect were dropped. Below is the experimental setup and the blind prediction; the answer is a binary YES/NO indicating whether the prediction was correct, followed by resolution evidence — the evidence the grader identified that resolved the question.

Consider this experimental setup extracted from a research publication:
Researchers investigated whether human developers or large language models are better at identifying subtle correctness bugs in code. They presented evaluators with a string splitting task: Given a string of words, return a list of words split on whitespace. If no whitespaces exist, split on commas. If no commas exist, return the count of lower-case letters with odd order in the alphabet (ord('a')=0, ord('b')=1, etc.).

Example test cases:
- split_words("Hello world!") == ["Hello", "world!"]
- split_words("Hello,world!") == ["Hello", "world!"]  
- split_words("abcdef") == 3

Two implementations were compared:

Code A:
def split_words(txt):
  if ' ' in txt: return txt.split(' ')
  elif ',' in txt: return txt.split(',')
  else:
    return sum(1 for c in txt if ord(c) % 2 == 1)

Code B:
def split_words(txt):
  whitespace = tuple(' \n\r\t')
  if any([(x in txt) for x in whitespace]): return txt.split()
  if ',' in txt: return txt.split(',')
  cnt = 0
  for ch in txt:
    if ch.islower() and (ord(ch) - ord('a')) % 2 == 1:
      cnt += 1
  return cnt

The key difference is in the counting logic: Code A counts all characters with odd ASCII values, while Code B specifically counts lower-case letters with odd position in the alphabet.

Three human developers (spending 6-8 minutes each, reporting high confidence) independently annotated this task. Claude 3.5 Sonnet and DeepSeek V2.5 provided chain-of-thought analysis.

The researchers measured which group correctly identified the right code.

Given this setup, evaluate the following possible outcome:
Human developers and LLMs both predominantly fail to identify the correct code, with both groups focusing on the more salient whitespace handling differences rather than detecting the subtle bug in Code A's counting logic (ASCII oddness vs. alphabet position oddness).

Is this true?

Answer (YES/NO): NO